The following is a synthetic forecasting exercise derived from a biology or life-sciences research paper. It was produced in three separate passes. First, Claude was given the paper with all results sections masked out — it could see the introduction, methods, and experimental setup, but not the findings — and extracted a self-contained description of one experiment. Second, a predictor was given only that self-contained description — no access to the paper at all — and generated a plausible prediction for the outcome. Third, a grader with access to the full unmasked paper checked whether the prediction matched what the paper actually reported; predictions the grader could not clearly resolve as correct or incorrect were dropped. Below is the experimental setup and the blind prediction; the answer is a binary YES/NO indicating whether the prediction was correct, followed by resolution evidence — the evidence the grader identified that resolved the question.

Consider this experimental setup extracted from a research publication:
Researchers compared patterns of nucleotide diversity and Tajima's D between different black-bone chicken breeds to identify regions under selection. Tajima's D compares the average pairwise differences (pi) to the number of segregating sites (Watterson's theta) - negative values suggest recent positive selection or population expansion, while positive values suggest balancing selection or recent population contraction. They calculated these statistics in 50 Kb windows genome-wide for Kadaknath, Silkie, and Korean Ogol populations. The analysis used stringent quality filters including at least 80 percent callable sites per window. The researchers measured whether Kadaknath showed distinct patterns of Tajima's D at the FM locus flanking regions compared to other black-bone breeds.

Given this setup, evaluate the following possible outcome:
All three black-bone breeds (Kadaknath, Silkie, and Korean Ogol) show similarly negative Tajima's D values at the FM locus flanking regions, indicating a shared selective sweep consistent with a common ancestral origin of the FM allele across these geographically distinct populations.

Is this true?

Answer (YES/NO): NO